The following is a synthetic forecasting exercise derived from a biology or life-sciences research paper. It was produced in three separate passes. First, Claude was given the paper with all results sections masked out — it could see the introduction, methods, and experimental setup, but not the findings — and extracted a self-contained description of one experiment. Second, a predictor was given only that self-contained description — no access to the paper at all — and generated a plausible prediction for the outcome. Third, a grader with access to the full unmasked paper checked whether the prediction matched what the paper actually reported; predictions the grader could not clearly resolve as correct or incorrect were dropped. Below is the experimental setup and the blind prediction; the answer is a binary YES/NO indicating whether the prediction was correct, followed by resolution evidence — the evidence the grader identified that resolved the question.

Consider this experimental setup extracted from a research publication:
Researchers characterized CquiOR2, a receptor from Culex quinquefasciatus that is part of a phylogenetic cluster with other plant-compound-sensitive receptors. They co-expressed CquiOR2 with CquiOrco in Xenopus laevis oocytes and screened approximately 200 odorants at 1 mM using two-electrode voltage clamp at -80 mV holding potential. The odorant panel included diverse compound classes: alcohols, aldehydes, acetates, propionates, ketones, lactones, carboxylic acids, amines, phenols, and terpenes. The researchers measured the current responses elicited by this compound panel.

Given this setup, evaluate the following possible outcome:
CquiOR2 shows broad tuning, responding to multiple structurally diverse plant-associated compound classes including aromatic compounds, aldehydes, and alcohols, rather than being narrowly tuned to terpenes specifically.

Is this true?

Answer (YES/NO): NO